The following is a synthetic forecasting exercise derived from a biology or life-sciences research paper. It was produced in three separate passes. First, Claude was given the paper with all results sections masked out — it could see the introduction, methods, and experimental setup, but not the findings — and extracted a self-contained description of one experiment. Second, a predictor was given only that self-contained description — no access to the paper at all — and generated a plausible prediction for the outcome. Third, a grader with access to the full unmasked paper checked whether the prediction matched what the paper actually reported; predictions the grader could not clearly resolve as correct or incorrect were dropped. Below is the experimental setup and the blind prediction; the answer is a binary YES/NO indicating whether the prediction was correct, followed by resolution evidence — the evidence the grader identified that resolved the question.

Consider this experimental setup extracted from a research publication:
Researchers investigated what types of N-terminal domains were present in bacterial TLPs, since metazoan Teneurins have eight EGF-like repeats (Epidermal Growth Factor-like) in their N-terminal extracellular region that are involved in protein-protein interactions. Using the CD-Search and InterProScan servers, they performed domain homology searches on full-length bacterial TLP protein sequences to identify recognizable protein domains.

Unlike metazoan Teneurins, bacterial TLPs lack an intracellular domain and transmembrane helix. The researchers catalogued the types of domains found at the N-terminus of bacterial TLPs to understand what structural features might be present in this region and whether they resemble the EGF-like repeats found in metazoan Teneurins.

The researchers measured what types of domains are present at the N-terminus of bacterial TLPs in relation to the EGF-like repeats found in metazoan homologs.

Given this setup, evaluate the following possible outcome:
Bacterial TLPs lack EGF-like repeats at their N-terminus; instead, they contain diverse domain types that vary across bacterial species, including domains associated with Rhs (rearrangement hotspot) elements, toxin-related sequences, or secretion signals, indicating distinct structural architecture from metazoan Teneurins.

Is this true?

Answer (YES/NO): NO